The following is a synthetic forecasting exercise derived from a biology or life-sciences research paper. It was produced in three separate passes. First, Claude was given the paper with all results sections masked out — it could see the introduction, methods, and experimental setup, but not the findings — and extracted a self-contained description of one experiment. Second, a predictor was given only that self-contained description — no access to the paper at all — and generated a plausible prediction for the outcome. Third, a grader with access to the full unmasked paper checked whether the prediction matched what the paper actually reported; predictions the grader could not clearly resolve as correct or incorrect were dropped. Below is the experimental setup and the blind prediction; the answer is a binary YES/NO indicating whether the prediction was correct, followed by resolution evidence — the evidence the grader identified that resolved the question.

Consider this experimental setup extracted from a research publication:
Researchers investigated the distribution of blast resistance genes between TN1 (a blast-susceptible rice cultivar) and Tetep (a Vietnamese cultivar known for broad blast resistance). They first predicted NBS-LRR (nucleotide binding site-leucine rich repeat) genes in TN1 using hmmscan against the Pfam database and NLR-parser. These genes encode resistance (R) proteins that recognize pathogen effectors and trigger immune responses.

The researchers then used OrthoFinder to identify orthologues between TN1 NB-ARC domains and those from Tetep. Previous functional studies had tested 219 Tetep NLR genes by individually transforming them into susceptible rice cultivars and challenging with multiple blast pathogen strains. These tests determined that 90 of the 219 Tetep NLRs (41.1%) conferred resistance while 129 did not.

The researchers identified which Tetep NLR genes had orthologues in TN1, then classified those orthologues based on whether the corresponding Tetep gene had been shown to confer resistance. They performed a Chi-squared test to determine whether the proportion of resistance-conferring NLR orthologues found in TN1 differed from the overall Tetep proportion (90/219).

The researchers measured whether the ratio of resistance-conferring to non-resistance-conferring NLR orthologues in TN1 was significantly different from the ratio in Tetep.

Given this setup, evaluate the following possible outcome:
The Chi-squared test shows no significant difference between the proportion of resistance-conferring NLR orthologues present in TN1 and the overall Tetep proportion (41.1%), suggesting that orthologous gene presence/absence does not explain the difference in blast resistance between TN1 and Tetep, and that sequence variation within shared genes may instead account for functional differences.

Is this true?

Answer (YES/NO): YES